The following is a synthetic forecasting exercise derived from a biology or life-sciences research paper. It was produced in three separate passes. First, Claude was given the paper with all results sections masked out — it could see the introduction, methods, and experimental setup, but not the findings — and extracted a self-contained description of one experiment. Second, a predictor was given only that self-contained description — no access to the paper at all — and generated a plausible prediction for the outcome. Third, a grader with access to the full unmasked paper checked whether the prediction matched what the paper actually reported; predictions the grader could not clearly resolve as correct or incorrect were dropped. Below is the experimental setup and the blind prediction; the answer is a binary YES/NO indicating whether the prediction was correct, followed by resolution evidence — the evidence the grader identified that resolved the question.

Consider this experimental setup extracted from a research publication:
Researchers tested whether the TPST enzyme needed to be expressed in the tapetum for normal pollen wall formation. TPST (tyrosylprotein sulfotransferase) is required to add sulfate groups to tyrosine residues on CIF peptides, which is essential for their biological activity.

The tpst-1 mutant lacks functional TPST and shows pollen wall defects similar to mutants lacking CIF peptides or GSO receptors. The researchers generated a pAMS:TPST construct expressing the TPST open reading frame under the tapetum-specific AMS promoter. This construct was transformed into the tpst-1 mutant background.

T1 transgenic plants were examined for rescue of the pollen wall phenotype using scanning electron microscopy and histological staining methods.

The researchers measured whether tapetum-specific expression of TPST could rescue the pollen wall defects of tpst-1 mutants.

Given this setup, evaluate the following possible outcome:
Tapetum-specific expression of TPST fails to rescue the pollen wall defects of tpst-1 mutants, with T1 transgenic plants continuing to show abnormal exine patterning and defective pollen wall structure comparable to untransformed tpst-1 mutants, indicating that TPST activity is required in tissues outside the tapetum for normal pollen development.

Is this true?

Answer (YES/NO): NO